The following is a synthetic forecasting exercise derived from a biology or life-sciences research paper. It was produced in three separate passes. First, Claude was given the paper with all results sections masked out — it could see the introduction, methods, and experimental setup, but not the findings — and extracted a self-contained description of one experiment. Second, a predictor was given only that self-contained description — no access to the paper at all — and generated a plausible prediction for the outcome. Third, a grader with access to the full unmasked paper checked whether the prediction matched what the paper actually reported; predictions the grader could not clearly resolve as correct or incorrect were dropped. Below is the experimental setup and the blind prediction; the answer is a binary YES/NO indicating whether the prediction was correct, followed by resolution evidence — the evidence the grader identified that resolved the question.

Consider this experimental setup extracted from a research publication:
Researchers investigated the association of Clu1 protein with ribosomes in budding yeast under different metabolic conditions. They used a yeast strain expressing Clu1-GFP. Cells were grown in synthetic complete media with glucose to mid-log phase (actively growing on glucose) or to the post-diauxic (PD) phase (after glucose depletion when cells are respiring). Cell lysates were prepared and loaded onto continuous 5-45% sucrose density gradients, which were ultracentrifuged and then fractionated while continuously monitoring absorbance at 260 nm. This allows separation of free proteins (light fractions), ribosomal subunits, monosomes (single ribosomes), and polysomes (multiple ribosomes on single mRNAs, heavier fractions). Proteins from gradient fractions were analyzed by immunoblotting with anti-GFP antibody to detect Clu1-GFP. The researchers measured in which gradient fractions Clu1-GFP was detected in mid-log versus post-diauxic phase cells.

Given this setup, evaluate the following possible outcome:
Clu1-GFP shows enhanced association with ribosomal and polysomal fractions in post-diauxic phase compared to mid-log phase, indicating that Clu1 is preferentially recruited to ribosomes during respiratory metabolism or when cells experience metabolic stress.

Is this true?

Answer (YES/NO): NO